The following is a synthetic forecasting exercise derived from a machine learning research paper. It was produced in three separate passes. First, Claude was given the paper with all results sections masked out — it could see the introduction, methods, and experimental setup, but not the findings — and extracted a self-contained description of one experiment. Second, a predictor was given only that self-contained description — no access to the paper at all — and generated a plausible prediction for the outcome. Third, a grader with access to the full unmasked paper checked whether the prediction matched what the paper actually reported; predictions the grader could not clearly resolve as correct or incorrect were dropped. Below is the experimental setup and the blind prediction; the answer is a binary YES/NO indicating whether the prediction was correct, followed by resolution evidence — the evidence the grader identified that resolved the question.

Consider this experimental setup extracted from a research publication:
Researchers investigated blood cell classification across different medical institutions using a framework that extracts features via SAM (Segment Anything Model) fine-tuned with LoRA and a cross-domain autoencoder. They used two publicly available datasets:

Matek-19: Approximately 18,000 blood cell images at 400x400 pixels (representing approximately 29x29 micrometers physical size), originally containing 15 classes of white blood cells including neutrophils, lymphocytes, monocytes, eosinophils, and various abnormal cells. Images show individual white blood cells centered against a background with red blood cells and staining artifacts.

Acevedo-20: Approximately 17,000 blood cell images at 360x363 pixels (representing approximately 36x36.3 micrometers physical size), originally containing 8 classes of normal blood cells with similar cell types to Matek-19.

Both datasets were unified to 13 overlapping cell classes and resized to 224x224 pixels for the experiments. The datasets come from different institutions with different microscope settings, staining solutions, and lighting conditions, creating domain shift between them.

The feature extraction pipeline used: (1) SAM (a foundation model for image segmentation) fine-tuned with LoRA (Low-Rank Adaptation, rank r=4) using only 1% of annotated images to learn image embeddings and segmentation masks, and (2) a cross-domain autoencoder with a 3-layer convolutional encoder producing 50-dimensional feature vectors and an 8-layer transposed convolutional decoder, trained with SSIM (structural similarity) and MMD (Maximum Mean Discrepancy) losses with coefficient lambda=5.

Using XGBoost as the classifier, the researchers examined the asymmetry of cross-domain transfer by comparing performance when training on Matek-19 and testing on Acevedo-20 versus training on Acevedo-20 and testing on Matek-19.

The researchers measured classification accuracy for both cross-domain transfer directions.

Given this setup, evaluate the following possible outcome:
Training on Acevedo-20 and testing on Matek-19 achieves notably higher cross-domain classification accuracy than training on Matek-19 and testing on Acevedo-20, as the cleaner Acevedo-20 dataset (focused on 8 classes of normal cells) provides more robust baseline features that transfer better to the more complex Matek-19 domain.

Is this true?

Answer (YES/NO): YES